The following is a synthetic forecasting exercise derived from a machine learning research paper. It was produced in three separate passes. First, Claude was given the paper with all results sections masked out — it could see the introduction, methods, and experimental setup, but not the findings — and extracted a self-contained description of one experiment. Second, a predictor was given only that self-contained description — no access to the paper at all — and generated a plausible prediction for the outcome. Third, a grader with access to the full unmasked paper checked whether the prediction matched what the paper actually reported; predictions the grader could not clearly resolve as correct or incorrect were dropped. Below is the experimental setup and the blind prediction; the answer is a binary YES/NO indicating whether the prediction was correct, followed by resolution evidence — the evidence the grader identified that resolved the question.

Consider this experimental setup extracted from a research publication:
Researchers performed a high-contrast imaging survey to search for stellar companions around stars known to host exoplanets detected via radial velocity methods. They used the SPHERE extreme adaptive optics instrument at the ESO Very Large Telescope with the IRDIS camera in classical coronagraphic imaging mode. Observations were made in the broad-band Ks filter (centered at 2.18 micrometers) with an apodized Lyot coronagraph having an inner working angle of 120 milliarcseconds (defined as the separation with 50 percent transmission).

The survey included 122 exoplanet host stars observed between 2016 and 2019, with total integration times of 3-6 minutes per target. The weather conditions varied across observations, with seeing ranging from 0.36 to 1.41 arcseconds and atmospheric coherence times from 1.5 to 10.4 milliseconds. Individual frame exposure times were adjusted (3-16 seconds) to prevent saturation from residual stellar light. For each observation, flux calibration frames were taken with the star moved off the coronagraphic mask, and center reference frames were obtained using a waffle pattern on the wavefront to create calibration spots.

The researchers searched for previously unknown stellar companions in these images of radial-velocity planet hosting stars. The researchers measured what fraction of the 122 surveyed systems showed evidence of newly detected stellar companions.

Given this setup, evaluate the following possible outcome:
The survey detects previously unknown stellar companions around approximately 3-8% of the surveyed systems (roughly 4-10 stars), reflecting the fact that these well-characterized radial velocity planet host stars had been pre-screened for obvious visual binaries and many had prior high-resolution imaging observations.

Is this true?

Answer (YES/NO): YES